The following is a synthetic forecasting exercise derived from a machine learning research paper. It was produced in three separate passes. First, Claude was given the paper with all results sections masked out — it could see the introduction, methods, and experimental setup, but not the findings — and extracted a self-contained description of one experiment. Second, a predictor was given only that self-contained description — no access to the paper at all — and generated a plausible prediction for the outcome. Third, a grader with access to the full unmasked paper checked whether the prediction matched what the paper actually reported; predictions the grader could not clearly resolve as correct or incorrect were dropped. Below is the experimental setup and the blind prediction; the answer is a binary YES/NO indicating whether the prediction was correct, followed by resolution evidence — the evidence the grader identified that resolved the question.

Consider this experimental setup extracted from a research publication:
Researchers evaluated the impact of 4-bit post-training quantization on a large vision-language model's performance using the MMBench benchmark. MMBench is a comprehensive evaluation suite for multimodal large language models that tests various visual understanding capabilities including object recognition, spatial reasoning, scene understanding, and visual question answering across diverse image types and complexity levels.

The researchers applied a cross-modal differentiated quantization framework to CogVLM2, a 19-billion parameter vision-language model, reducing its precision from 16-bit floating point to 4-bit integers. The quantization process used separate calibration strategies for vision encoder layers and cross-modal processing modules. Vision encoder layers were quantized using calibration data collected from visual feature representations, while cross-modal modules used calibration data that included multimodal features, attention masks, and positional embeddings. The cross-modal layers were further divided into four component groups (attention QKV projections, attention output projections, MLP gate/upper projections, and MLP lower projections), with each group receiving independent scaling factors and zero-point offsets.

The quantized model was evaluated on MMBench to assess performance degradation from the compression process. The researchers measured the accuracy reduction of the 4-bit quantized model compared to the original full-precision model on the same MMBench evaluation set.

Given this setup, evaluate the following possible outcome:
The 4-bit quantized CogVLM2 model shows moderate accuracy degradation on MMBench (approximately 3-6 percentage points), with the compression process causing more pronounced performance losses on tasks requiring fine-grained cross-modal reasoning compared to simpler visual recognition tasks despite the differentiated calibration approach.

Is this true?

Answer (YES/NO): NO